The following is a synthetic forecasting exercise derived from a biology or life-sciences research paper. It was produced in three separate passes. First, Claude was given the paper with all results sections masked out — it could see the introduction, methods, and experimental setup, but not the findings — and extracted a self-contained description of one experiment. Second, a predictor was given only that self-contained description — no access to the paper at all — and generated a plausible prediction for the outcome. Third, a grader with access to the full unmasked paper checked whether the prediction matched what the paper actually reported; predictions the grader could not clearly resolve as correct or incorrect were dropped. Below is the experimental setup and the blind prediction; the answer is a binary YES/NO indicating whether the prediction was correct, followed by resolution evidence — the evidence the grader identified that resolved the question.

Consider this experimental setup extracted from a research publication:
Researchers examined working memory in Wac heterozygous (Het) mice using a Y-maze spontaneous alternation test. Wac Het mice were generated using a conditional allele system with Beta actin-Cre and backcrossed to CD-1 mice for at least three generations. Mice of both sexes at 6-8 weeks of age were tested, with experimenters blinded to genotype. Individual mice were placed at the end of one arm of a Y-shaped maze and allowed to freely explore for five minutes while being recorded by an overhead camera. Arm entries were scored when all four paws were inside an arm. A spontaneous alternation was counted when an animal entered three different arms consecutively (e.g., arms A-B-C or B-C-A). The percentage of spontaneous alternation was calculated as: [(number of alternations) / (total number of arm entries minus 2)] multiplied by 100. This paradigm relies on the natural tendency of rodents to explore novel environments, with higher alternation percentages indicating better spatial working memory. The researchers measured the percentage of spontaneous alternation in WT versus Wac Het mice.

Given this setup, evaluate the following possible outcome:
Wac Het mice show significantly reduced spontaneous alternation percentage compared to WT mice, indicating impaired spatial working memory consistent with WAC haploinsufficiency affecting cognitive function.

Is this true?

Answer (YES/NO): YES